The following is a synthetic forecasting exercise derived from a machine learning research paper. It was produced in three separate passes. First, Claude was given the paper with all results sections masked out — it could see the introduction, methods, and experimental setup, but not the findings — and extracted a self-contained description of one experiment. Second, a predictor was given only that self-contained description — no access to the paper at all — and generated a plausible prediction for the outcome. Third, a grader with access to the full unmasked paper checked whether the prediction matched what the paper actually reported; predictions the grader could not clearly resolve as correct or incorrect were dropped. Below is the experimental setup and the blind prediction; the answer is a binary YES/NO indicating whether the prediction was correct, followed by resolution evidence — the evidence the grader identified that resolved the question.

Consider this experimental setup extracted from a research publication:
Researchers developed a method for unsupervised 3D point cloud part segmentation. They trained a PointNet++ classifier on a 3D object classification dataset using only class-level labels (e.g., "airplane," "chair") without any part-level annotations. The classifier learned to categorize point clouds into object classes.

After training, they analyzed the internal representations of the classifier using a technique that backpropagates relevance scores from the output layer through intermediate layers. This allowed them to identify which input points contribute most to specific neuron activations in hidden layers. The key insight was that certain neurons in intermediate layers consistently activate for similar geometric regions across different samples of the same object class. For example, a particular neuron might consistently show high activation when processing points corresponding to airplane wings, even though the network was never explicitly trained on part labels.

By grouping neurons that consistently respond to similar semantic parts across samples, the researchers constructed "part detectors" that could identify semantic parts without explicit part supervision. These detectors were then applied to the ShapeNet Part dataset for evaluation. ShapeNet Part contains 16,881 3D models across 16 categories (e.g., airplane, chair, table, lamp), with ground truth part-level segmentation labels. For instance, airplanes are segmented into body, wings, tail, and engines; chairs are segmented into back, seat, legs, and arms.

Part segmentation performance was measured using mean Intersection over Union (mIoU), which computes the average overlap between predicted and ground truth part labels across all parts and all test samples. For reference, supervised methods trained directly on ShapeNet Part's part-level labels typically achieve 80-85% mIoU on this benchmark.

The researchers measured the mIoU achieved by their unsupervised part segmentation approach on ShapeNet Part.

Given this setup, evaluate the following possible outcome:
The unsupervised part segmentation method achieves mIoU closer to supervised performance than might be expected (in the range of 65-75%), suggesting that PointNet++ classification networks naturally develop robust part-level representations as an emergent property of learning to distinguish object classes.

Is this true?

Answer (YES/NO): YES